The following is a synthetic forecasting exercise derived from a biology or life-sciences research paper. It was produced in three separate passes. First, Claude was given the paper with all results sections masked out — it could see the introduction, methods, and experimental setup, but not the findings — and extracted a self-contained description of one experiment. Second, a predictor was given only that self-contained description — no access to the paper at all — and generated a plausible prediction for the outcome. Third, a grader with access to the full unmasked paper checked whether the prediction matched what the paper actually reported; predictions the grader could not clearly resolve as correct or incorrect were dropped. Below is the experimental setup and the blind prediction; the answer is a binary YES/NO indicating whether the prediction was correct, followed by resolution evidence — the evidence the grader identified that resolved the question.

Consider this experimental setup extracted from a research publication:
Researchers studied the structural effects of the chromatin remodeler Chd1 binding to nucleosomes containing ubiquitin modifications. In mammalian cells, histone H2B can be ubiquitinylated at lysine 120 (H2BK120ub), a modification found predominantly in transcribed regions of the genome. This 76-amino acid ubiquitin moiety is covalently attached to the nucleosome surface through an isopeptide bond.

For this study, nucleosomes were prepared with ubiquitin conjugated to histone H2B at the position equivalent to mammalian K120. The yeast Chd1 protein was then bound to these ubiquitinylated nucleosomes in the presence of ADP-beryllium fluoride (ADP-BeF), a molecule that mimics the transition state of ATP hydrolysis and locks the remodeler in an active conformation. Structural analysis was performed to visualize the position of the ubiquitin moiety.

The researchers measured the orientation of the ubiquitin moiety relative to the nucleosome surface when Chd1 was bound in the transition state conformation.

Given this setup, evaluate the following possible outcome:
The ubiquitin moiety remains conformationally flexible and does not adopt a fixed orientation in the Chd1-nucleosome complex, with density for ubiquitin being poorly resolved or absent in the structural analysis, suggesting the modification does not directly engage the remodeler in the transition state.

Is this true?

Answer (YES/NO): NO